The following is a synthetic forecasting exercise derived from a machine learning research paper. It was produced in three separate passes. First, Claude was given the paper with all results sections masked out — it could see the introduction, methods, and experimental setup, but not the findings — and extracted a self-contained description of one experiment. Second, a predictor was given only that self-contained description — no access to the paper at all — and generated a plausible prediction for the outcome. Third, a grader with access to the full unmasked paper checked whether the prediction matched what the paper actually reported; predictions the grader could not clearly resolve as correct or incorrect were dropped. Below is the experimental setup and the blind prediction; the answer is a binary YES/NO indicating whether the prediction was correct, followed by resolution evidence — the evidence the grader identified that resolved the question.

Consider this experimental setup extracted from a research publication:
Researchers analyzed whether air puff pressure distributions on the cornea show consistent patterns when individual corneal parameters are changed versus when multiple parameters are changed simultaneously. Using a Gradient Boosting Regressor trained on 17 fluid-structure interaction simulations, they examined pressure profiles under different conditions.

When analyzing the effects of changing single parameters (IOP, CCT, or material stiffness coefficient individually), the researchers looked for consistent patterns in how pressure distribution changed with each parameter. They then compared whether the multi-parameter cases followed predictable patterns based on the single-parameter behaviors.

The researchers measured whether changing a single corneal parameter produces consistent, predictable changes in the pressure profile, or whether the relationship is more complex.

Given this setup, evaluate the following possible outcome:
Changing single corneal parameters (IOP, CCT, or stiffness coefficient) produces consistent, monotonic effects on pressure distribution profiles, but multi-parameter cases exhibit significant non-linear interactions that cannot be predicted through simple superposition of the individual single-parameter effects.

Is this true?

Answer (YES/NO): YES